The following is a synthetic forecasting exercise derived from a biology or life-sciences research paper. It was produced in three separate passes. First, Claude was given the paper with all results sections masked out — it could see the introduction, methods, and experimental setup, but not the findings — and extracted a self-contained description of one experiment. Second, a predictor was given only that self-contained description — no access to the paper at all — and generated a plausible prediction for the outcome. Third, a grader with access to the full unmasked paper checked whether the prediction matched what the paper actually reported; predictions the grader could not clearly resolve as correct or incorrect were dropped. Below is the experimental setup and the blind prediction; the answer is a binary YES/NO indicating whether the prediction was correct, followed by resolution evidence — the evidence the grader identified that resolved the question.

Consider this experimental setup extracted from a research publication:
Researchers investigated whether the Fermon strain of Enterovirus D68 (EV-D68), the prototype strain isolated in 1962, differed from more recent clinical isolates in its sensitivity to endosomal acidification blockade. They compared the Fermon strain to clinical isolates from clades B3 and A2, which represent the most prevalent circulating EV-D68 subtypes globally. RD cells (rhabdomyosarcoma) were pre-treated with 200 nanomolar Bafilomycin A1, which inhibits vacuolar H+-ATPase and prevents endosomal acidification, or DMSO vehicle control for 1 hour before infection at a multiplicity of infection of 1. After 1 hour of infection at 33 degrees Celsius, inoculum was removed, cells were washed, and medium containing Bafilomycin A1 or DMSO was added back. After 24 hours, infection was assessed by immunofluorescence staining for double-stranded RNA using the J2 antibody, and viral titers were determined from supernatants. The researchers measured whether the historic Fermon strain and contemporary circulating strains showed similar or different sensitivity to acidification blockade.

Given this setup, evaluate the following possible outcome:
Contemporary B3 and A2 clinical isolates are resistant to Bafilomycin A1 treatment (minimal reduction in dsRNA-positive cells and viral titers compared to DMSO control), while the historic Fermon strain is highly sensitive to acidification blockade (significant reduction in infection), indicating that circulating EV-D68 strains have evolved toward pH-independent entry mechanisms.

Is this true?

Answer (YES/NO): NO